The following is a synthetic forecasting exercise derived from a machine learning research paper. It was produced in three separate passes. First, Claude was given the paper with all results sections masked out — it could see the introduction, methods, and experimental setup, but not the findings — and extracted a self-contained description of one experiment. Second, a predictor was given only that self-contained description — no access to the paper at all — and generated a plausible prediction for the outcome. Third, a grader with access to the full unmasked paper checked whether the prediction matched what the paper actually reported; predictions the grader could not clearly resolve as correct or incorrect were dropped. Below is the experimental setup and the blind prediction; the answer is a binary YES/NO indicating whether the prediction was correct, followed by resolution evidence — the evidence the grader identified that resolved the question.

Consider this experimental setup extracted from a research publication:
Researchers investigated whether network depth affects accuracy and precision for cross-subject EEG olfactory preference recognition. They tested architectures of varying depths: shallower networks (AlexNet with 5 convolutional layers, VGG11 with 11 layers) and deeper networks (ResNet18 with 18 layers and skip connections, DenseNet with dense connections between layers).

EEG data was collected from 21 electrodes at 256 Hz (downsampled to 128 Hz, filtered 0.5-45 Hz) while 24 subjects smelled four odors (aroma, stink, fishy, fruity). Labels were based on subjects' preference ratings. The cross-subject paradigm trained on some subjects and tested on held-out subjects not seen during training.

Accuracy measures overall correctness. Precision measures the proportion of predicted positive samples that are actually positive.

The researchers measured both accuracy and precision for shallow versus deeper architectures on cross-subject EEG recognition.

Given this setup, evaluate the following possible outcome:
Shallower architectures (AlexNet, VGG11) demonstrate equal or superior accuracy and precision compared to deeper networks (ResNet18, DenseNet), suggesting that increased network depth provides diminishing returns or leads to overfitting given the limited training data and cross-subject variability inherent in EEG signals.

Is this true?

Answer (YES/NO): NO